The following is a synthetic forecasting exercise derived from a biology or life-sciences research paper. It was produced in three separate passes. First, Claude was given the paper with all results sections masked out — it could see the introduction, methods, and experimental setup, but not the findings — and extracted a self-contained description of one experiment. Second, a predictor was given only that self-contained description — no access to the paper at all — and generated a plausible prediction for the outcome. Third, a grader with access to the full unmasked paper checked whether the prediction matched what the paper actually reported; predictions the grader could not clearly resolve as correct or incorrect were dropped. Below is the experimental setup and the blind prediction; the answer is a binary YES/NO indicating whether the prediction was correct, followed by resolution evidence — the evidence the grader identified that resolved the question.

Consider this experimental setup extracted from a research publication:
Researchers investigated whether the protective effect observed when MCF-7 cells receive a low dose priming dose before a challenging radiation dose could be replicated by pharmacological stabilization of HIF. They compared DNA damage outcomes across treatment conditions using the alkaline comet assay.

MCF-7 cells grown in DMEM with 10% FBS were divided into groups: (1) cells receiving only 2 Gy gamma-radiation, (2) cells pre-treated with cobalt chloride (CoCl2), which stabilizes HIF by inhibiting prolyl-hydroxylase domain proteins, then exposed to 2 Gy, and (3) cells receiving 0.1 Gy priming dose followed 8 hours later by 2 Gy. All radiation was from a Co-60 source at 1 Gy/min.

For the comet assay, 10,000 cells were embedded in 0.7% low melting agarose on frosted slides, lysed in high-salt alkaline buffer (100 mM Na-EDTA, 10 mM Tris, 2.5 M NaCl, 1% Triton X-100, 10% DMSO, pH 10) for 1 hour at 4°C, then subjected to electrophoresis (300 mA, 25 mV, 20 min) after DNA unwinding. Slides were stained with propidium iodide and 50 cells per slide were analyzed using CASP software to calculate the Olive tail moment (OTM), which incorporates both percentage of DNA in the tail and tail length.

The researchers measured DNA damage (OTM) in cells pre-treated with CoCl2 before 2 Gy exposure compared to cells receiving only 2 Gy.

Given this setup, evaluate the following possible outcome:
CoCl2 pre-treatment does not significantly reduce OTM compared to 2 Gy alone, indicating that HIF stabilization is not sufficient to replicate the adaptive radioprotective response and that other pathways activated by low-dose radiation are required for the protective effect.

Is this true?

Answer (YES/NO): NO